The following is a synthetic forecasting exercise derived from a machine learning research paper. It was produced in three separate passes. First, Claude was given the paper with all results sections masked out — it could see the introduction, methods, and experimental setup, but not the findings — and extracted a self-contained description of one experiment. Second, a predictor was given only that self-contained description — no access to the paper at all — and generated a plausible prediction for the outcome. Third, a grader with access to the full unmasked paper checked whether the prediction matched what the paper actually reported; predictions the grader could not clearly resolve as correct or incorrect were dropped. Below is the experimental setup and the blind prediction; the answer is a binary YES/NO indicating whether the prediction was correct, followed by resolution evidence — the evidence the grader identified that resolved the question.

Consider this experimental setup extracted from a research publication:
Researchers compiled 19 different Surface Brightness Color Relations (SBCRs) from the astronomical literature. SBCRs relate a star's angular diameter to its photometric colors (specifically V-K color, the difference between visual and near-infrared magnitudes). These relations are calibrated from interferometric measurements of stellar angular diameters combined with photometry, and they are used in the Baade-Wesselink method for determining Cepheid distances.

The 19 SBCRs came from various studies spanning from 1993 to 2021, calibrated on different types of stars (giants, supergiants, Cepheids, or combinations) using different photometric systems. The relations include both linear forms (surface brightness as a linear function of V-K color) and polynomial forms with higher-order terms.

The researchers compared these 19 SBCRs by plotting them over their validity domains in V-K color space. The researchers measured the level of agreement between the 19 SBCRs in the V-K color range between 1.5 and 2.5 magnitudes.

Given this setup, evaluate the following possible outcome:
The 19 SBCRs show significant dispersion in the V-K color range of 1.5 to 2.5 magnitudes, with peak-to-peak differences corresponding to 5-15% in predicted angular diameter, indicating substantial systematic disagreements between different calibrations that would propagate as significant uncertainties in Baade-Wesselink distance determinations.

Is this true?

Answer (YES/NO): NO